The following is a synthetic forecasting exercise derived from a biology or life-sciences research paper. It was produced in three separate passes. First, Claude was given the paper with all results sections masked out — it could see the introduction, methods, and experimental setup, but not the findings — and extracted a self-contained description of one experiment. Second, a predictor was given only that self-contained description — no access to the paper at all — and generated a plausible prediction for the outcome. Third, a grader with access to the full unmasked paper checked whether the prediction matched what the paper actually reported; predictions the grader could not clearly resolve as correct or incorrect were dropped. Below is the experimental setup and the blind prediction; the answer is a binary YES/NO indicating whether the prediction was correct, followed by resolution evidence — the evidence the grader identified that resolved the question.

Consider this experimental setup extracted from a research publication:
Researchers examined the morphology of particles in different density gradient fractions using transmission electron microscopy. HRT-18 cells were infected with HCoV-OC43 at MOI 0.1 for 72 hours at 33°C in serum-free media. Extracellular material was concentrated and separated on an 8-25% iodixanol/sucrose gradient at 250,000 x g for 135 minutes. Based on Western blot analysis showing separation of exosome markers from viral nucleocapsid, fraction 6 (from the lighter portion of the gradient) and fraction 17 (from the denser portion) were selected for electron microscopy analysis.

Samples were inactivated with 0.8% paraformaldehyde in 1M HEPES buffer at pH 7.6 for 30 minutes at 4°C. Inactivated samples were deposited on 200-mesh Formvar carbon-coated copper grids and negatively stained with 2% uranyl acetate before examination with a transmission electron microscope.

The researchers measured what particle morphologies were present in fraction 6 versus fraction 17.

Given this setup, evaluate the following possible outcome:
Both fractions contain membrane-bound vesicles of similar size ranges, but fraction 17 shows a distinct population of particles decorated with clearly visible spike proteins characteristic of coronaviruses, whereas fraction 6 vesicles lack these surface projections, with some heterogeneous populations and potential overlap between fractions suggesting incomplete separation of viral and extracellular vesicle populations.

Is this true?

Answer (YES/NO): NO